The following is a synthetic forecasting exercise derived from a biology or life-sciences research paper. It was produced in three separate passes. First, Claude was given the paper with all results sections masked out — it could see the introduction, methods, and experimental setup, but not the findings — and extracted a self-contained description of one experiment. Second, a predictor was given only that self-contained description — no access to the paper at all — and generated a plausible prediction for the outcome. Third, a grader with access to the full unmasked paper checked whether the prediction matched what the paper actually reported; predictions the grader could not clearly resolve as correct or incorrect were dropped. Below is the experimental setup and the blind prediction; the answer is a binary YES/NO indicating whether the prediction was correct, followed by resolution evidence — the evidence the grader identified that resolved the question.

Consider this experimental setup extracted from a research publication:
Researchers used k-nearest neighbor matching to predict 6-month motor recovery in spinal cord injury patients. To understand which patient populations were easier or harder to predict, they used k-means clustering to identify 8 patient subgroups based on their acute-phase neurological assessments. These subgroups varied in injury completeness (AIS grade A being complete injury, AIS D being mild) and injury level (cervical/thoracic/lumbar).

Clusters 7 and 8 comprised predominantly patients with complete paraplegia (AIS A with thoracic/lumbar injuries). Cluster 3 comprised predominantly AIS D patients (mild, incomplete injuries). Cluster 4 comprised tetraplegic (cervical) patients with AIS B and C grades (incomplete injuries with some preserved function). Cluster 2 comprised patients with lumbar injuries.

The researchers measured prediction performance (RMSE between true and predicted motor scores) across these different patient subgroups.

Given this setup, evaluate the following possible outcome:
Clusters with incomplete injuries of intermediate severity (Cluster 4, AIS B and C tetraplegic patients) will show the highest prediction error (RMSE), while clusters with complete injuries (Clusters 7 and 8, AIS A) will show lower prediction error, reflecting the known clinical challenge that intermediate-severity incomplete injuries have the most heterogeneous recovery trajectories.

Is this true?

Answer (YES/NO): NO